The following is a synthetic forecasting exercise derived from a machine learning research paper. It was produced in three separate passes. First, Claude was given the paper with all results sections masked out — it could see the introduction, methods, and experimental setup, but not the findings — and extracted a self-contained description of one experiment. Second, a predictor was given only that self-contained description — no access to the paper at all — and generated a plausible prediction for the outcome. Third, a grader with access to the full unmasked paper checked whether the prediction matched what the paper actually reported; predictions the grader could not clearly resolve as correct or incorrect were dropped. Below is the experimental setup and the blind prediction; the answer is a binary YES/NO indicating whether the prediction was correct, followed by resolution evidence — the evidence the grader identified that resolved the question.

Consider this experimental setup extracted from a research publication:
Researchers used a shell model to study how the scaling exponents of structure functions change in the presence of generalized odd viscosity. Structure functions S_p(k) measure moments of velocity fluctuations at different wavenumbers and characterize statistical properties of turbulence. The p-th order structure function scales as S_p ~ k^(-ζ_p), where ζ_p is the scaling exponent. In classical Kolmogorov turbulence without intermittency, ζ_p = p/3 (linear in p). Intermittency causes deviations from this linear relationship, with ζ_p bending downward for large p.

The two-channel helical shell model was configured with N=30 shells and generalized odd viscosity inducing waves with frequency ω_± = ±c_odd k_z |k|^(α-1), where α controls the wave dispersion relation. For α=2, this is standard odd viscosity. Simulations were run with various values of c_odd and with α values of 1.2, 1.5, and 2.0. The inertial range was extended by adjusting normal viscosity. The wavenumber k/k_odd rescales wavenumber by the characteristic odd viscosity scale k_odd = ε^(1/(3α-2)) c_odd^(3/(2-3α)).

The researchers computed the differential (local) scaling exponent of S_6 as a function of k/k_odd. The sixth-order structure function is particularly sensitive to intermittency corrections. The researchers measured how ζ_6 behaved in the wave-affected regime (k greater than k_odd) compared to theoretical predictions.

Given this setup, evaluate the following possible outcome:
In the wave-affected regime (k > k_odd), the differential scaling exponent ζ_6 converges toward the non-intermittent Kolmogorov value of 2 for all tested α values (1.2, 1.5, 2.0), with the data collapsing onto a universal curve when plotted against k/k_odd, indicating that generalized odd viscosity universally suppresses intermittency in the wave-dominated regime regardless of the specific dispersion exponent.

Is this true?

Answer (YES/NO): NO